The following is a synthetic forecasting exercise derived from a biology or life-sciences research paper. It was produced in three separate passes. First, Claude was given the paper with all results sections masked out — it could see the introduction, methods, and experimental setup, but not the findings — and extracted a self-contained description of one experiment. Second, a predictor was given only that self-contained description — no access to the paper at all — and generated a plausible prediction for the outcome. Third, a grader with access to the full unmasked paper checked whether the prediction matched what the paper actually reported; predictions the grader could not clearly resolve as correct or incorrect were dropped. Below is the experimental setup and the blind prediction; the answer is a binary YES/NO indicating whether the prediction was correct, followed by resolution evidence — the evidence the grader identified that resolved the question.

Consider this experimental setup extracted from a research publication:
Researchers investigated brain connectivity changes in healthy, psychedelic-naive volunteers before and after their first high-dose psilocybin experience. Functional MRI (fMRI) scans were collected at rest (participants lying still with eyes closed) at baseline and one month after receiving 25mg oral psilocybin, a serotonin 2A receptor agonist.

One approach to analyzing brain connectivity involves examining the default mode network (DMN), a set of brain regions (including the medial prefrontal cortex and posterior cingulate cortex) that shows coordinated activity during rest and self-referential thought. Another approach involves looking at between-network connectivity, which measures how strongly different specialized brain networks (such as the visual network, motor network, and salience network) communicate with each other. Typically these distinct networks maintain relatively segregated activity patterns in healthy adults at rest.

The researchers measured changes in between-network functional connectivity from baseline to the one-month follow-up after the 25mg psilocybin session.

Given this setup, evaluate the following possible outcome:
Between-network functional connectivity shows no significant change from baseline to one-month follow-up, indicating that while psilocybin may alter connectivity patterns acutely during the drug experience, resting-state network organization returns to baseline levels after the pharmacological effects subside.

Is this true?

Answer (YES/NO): YES